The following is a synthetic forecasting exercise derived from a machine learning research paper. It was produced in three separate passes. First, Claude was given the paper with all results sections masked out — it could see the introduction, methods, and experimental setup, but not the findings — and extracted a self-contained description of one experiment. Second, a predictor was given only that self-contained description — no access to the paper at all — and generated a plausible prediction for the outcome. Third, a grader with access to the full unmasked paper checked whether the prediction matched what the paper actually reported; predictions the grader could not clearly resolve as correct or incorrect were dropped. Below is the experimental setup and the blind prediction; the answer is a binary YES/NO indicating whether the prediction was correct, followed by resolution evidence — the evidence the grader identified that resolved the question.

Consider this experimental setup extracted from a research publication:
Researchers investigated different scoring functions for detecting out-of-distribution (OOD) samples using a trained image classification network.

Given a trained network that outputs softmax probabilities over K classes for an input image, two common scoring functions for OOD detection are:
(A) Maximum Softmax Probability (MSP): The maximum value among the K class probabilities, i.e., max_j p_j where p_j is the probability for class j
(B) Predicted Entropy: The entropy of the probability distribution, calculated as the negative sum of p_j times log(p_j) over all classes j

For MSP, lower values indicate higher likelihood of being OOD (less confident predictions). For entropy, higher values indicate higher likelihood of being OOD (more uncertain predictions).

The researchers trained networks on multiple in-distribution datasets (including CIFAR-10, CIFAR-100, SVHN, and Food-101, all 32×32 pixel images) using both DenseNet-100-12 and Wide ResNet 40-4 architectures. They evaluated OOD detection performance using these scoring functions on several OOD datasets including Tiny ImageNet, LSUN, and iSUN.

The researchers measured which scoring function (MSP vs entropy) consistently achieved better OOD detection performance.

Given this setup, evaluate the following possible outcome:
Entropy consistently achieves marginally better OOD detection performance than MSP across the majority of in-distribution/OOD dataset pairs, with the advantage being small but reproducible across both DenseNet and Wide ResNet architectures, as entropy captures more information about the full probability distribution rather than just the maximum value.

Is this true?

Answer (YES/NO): YES